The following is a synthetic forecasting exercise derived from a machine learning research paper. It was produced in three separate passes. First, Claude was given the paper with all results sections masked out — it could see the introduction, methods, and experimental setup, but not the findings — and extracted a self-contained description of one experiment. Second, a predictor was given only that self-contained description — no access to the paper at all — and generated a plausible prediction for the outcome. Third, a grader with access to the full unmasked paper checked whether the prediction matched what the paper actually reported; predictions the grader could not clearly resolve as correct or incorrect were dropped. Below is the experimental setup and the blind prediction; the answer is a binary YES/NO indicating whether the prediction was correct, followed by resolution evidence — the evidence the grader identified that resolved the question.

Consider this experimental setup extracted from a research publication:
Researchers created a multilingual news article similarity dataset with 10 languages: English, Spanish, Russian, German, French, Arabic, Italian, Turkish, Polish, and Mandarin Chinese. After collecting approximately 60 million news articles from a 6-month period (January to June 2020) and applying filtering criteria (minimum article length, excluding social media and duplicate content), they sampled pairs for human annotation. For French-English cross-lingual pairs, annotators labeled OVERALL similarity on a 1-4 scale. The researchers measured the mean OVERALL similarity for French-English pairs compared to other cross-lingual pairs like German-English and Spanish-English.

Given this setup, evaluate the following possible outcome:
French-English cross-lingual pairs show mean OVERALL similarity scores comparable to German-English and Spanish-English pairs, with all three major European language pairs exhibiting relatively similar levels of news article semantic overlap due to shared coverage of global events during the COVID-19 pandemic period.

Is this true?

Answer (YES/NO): NO